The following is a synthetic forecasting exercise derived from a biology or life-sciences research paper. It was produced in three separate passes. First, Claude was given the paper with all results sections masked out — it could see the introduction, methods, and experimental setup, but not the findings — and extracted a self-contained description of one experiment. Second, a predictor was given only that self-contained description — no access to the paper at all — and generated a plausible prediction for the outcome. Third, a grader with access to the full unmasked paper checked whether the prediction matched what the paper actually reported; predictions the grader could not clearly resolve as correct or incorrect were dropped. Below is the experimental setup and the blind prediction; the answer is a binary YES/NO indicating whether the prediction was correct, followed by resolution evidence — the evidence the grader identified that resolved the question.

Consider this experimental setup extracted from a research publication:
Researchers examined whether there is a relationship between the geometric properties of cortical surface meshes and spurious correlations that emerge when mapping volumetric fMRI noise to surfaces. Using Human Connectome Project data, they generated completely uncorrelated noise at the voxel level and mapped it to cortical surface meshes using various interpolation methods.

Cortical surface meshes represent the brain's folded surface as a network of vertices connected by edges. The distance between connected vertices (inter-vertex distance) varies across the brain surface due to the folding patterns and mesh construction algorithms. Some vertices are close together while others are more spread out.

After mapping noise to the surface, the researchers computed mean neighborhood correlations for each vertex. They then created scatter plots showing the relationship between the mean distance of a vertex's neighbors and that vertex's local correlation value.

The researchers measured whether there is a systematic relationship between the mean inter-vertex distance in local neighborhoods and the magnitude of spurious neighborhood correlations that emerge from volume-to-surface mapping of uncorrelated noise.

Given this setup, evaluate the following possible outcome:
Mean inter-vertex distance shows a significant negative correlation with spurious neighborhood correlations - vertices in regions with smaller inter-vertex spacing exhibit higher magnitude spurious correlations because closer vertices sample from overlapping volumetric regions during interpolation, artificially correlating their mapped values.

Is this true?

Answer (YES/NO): YES